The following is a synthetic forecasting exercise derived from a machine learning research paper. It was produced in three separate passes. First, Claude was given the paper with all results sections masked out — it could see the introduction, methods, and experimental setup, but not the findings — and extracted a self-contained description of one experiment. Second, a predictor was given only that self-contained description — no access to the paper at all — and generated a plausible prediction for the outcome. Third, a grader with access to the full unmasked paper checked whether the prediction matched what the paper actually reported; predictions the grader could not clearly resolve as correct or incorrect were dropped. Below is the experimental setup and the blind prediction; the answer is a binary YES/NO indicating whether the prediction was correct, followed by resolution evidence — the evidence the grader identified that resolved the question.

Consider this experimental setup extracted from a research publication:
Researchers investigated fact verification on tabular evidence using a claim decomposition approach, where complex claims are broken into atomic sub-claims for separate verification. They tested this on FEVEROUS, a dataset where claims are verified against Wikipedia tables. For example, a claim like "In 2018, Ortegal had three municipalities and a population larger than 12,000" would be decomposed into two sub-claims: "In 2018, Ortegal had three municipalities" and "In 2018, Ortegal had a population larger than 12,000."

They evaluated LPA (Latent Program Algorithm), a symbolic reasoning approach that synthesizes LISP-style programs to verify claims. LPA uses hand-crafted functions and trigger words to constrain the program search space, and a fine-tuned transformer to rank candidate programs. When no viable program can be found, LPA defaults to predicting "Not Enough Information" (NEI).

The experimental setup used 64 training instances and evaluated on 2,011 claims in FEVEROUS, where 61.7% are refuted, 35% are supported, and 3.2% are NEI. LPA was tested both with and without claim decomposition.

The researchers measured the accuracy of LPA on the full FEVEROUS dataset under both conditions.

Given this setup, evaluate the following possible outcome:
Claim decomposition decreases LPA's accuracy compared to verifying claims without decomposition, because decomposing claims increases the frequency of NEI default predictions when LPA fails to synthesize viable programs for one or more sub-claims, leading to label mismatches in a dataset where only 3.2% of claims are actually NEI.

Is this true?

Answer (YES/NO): YES